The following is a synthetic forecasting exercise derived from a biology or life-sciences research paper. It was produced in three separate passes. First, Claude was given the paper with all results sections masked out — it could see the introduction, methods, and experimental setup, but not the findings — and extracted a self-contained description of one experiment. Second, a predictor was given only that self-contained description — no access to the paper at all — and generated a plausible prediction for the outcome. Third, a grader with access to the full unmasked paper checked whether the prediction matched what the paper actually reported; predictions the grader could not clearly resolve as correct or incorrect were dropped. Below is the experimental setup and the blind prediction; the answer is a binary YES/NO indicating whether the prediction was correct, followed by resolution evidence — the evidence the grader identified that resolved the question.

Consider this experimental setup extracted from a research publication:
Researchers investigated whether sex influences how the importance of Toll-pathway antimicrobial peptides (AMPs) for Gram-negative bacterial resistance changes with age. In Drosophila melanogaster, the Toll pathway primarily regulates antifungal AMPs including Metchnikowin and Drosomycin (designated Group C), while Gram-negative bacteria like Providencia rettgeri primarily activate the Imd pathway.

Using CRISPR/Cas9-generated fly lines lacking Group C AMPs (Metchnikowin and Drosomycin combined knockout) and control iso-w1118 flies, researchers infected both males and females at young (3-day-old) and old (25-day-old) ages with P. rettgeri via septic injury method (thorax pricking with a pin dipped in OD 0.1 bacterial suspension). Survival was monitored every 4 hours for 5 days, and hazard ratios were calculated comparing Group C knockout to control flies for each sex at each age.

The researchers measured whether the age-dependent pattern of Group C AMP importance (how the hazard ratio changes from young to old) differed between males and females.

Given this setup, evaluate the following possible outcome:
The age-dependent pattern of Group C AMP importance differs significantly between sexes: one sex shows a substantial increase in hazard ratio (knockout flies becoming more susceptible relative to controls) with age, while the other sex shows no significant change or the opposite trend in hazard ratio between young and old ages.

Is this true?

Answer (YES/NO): NO